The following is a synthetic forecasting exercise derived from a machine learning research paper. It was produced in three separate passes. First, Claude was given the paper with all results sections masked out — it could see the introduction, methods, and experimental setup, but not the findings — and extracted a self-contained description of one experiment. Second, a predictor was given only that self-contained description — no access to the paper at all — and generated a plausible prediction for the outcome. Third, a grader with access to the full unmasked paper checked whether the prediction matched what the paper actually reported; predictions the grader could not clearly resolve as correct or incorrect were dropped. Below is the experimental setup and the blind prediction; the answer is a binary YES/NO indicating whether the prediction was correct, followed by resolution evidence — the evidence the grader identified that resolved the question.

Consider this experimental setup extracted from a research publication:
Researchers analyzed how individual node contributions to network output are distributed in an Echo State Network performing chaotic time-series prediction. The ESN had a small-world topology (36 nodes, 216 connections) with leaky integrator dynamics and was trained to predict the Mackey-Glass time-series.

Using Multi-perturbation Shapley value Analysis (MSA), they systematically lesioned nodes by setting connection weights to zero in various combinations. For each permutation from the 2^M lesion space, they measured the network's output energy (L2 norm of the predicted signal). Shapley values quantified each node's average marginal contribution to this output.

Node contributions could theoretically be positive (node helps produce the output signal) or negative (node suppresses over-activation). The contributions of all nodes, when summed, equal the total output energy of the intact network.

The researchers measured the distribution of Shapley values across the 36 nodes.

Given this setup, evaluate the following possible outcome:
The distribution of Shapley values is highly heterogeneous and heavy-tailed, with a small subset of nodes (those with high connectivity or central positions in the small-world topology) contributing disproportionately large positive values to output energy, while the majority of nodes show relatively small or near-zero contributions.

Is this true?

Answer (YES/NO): NO